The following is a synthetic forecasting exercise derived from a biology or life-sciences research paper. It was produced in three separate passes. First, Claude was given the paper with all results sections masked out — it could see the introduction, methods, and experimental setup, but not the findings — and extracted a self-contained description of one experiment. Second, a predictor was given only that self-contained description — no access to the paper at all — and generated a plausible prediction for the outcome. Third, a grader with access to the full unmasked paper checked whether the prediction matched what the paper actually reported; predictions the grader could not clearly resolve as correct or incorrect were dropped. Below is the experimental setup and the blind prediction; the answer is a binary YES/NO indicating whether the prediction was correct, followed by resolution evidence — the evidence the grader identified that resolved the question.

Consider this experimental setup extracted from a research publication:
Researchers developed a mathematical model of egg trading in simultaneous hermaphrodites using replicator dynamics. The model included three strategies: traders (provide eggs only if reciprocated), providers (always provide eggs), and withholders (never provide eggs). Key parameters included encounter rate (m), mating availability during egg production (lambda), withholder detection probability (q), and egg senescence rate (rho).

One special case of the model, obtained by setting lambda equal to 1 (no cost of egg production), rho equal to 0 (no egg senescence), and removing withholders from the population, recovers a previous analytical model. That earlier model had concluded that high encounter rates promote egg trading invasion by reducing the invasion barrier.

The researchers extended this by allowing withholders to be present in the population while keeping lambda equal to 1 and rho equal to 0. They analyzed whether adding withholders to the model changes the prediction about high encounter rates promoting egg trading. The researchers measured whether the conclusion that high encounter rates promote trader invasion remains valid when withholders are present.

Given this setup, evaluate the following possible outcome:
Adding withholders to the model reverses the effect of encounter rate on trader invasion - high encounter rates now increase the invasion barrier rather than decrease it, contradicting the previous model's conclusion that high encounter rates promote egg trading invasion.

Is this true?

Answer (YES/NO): NO